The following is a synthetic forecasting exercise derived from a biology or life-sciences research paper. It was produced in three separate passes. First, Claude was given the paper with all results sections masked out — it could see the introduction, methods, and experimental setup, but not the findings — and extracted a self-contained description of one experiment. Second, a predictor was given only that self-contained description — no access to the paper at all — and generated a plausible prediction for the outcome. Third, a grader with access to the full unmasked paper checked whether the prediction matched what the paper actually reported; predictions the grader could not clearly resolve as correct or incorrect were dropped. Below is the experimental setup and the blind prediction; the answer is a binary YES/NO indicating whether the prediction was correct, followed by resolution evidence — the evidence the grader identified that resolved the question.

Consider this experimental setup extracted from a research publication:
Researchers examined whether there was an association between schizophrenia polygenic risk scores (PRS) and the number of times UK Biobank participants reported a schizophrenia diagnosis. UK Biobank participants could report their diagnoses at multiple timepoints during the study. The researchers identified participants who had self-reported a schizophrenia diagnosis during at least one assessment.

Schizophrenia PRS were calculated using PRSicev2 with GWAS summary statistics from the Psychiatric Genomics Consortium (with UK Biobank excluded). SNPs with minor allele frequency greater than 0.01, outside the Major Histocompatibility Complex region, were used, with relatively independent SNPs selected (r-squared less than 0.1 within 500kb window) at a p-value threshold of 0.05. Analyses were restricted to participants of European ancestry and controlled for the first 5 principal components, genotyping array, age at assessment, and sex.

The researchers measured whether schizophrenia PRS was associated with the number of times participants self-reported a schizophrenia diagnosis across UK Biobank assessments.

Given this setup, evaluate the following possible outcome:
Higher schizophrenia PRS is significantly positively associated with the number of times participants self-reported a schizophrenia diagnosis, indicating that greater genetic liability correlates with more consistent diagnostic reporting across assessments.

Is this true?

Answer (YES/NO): YES